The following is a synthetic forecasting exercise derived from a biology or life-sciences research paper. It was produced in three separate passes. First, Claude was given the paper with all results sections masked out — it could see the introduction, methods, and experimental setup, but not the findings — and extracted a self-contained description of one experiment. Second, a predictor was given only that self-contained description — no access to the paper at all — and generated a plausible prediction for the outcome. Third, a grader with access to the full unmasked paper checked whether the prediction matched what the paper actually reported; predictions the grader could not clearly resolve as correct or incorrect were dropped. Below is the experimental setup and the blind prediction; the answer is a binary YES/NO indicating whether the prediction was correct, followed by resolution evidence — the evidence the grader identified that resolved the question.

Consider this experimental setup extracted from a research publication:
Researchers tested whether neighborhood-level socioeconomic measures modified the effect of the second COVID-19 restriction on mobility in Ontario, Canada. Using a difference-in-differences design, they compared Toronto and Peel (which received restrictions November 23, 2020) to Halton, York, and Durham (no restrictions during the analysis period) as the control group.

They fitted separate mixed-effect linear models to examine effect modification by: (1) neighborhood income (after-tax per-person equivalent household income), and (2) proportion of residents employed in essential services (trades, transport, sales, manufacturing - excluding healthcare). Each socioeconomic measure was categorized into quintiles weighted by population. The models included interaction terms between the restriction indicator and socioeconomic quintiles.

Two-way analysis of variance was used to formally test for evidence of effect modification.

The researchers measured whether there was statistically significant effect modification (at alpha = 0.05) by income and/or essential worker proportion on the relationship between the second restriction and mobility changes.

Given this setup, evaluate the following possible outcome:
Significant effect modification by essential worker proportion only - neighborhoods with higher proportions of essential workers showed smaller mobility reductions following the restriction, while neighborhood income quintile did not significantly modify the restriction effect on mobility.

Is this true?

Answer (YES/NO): NO